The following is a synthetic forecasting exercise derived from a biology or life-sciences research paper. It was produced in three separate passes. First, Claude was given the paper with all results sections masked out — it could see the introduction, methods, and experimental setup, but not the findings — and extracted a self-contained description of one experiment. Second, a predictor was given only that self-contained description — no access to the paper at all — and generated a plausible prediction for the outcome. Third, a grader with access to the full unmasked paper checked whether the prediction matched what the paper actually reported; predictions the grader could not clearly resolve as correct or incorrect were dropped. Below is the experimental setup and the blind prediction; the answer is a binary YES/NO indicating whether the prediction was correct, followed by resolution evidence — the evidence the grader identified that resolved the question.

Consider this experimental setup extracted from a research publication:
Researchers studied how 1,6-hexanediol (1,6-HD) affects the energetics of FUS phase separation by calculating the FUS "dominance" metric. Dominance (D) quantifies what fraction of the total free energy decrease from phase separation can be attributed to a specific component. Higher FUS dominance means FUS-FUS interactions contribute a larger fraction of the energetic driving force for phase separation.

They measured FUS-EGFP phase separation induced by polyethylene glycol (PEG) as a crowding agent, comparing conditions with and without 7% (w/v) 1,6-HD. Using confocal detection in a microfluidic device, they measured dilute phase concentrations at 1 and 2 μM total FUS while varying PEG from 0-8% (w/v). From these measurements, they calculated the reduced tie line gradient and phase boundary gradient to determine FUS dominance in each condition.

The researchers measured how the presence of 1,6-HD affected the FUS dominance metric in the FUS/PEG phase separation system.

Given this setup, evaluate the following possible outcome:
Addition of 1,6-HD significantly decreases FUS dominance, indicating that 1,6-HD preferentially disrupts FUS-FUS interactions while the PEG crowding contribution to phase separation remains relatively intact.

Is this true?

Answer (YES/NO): NO